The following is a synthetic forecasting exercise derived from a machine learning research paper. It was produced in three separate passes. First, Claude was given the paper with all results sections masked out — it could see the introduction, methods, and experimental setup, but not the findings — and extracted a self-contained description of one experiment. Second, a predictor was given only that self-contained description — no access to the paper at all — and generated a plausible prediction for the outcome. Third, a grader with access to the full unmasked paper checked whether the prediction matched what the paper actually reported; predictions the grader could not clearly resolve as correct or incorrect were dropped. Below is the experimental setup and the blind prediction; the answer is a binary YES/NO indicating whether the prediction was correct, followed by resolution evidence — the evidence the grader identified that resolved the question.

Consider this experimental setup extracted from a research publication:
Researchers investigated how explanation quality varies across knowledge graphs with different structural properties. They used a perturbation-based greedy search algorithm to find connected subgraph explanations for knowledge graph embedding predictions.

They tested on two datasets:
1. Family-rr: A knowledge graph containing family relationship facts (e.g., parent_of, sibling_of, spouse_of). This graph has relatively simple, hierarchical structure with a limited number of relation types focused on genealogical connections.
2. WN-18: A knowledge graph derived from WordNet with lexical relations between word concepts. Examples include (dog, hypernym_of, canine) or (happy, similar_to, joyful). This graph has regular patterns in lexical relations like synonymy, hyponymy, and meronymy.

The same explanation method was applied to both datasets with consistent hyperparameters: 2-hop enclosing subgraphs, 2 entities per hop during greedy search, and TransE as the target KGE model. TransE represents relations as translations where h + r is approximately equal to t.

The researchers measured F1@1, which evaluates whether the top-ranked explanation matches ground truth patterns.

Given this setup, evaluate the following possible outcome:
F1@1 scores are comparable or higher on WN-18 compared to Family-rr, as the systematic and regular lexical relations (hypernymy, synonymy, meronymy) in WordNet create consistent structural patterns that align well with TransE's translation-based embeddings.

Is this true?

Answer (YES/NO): YES